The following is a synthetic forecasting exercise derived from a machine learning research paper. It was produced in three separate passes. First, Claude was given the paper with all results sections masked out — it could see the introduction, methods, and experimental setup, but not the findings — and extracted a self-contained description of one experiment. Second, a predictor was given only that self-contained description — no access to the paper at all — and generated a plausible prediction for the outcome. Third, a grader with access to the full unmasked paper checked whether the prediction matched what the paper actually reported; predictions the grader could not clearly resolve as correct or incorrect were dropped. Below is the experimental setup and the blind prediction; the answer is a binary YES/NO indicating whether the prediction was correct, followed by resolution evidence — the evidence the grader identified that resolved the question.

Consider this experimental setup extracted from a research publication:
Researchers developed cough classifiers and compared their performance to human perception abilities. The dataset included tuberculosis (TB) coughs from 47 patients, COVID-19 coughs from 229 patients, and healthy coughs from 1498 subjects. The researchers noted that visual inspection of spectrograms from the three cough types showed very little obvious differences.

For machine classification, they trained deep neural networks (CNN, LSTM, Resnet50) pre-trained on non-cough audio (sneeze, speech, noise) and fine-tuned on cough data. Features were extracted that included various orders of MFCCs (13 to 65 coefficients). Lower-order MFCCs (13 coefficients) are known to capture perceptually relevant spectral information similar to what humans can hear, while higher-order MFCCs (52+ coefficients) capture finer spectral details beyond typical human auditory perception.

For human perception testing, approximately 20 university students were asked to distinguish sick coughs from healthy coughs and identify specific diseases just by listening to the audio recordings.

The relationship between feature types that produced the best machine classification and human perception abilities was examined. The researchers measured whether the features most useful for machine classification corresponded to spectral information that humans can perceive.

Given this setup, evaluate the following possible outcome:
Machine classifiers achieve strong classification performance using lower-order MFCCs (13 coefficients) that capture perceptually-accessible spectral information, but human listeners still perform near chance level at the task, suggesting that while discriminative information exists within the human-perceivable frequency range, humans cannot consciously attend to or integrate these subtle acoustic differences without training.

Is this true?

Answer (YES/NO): NO